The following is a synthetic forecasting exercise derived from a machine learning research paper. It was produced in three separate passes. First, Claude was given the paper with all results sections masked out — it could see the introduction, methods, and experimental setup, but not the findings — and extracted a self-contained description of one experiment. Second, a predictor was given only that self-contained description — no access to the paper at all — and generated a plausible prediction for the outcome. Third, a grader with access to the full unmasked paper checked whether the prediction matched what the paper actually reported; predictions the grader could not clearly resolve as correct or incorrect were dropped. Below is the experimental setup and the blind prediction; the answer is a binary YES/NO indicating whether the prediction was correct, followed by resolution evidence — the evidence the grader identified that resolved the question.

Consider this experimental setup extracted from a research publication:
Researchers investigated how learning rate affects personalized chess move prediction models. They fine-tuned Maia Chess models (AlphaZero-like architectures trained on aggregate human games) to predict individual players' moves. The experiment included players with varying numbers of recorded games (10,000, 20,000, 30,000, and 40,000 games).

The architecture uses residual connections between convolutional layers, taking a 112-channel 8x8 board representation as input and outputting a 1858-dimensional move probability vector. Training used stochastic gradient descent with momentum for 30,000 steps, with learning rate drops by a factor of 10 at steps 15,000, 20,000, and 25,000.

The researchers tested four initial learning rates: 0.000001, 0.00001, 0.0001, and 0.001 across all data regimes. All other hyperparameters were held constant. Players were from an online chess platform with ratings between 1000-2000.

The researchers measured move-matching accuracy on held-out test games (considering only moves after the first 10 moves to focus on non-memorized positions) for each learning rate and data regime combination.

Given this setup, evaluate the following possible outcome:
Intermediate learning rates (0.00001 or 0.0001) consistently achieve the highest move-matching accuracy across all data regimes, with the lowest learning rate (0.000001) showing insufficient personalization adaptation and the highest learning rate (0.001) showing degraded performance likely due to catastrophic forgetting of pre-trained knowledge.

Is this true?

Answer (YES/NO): YES